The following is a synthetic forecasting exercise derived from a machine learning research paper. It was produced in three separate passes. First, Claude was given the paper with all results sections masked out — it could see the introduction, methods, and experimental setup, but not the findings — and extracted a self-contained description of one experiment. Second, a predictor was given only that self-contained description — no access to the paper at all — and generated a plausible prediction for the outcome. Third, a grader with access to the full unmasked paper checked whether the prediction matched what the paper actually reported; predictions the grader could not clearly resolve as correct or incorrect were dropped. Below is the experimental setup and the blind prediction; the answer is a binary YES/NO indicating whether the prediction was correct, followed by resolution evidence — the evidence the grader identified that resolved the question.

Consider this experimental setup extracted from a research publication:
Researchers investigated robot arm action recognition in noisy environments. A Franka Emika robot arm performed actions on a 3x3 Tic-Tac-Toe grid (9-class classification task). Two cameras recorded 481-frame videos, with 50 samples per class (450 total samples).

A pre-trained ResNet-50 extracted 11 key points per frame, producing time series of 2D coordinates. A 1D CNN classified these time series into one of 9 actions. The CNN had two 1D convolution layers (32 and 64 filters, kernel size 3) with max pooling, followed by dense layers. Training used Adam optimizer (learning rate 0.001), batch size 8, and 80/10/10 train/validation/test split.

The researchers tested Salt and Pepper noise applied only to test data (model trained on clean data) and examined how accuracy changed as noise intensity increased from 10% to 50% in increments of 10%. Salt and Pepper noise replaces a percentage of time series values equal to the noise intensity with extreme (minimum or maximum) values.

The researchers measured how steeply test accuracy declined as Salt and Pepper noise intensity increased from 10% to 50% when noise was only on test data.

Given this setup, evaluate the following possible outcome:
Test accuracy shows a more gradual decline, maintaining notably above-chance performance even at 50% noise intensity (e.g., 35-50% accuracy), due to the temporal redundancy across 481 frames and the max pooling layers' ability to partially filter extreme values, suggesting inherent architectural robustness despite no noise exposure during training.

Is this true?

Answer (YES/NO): NO